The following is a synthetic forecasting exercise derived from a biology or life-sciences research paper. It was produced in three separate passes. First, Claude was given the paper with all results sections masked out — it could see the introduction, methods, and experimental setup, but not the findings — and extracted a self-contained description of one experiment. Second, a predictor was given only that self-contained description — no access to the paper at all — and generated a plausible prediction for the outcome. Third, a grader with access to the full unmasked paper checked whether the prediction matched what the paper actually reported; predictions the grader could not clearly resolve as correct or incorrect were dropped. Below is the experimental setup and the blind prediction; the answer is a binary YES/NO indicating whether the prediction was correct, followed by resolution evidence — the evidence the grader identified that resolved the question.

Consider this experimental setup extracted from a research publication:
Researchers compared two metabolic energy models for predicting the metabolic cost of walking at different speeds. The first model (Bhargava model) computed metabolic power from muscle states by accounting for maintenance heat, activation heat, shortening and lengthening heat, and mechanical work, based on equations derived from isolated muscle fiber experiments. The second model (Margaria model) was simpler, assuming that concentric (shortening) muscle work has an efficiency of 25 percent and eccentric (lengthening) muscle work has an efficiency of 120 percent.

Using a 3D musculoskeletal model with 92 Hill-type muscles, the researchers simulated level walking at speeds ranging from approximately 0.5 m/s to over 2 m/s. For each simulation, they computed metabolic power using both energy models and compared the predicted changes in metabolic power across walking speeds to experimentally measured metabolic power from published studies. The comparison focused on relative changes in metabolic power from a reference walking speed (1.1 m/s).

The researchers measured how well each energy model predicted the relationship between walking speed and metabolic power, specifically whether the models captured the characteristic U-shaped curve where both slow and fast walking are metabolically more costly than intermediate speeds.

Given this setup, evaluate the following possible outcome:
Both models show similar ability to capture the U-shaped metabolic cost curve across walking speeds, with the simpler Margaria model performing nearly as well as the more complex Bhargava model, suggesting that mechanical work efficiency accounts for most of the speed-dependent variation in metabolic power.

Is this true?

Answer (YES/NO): NO